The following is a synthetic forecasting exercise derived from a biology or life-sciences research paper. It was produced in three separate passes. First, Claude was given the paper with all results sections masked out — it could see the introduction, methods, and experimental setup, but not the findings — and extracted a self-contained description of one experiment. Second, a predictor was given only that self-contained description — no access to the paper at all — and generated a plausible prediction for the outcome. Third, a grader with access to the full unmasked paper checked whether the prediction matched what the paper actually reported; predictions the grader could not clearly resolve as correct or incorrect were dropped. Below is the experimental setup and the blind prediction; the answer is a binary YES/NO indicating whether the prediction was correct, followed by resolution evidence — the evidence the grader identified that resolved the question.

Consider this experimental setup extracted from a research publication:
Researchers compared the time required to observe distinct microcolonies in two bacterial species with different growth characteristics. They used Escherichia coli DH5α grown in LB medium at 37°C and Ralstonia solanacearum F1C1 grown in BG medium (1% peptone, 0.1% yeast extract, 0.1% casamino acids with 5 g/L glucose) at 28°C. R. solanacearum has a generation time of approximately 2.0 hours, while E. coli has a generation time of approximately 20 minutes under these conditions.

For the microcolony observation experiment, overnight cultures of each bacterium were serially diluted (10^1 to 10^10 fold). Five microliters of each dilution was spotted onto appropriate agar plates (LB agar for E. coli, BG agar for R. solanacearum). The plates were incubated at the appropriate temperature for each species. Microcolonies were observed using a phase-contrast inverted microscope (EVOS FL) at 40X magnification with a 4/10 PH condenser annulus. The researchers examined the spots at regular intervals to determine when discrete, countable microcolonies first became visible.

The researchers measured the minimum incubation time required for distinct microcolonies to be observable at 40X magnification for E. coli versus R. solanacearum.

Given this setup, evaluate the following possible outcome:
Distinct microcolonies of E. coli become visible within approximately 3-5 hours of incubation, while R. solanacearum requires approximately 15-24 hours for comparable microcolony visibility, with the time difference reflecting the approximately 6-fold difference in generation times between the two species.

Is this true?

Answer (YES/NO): NO